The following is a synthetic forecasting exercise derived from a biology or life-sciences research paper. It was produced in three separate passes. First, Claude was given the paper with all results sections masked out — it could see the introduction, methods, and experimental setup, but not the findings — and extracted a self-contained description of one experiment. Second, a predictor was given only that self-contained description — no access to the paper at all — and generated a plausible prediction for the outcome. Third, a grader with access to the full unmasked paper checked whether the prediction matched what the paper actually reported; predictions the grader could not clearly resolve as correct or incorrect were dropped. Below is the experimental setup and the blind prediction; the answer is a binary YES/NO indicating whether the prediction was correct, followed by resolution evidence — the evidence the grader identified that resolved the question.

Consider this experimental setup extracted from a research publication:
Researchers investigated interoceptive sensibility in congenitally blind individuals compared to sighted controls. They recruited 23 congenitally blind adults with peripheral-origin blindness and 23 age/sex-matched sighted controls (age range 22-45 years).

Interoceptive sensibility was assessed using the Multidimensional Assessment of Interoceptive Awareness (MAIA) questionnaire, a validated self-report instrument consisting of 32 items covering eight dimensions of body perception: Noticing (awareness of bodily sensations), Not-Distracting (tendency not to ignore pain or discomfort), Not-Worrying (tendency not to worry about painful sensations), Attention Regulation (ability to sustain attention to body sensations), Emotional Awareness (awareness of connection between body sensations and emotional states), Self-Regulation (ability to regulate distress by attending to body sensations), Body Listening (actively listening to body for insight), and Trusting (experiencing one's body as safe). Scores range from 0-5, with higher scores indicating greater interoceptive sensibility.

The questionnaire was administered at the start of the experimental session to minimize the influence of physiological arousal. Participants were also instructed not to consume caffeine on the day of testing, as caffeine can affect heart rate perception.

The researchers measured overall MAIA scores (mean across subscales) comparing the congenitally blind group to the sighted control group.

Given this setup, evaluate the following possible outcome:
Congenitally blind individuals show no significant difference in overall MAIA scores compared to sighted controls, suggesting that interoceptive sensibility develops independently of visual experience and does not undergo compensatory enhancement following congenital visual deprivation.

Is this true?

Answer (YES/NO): YES